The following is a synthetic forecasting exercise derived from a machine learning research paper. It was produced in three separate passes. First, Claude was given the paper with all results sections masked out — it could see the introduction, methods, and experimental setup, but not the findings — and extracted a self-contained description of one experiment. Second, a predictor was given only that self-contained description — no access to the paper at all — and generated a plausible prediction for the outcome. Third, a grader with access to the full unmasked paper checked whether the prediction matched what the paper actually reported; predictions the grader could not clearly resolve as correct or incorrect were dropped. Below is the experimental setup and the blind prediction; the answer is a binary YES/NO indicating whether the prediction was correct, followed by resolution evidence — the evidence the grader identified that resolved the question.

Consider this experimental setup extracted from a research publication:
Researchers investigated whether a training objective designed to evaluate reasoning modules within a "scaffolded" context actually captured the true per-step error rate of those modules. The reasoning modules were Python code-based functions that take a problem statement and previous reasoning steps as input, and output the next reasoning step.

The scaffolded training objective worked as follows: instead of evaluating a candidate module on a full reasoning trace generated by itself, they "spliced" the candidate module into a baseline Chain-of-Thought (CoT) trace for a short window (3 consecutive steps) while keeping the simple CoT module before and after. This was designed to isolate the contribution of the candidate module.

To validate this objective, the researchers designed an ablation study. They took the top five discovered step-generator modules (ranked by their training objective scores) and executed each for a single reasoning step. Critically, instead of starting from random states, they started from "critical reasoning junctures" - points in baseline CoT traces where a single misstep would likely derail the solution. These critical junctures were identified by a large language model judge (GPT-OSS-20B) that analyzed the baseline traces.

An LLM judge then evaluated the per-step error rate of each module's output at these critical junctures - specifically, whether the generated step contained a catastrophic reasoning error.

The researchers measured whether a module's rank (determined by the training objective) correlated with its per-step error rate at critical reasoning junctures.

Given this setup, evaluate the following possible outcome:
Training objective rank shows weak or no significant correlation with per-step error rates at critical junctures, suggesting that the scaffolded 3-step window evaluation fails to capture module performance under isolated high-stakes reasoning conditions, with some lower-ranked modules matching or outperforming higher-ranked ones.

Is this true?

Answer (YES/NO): NO